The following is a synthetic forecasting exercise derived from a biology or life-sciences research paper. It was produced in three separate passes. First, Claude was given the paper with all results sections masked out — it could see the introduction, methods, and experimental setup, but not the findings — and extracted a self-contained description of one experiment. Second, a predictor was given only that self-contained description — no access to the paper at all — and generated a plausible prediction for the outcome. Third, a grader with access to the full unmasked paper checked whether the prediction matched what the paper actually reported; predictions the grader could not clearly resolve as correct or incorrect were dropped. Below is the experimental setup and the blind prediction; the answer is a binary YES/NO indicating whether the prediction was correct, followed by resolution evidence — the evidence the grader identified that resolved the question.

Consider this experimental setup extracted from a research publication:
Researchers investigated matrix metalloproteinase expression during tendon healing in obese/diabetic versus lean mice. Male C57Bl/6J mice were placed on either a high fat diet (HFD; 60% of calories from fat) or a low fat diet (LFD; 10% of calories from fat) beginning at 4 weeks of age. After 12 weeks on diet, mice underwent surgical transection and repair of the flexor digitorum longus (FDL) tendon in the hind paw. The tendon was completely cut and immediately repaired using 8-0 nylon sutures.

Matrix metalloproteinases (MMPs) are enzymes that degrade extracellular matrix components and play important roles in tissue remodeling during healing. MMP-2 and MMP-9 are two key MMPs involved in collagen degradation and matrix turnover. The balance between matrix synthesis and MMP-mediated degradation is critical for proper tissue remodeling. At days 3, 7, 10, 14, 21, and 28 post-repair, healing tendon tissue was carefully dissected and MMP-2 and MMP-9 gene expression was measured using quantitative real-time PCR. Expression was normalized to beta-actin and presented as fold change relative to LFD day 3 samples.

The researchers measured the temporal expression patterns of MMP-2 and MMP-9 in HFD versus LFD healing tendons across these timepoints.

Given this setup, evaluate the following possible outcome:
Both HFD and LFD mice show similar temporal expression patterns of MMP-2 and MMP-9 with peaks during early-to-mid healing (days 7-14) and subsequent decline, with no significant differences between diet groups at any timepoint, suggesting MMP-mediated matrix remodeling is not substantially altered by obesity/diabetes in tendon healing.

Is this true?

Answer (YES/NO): NO